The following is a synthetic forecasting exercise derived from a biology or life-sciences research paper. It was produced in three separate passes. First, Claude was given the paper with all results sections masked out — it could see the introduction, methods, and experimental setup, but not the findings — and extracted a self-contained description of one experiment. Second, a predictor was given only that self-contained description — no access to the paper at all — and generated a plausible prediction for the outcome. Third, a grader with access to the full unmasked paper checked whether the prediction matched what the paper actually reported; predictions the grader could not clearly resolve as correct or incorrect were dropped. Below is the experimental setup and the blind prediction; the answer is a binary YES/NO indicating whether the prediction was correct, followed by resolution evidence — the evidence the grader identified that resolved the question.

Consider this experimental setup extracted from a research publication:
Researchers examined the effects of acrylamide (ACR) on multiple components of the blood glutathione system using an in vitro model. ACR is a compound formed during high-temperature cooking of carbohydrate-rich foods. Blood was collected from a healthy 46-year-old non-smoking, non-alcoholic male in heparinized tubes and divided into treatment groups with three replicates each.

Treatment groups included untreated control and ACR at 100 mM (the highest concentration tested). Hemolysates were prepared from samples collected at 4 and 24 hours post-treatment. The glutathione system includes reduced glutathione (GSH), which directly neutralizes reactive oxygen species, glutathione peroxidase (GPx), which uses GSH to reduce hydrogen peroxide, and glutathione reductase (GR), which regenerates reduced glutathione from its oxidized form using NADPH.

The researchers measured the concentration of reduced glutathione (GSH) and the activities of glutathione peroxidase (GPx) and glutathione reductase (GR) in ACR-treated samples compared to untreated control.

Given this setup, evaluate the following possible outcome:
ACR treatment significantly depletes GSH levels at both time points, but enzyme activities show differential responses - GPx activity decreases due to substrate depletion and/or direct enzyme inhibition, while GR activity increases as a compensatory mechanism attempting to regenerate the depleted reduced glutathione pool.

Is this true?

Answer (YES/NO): NO